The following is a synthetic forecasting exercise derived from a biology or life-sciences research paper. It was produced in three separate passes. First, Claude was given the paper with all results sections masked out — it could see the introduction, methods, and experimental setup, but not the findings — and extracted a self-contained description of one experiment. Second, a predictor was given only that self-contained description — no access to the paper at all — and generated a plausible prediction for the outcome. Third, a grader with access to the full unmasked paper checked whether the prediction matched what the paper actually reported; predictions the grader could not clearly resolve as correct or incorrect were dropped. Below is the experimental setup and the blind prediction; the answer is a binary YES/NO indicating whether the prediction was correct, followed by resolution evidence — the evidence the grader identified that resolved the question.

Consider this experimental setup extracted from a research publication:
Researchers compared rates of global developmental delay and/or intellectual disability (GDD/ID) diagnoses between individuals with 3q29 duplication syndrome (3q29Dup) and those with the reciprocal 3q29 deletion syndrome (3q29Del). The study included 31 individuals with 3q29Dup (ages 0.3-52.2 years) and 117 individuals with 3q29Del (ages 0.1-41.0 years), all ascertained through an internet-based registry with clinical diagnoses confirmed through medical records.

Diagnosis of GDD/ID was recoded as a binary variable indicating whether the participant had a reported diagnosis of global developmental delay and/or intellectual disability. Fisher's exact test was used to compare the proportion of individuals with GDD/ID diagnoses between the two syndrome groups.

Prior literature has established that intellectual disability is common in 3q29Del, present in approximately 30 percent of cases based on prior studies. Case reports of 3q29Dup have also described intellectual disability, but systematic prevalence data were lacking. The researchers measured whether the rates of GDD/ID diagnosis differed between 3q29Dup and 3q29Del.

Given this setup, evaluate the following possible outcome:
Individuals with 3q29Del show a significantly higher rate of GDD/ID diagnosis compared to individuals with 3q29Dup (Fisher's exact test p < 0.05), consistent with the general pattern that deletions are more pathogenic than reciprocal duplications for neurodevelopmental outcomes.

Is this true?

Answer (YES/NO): NO